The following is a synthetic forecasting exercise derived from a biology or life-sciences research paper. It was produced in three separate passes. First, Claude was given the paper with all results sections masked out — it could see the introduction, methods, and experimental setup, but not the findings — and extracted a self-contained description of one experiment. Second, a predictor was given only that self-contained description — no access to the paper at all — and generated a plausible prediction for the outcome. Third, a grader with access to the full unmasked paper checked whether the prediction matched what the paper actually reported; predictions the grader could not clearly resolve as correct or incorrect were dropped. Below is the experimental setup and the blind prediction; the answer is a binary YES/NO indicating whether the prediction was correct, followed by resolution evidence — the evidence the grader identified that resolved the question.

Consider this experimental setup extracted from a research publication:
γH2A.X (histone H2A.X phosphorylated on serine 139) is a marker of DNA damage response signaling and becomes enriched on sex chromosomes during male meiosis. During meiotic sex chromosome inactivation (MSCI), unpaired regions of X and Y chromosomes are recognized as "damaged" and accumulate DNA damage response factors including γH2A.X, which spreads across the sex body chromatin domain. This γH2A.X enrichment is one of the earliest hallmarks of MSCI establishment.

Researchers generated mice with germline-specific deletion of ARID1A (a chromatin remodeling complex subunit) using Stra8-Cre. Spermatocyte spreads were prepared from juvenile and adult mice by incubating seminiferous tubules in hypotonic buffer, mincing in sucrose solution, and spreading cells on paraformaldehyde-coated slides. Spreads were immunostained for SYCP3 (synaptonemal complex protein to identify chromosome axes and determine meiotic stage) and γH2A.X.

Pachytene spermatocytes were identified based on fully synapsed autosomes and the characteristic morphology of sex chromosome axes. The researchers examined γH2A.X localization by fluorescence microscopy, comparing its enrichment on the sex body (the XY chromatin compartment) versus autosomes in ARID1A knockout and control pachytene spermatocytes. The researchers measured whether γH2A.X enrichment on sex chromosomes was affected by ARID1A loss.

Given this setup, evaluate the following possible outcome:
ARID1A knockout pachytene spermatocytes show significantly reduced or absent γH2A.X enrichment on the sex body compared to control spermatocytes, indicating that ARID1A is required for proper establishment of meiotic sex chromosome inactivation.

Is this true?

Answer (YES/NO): NO